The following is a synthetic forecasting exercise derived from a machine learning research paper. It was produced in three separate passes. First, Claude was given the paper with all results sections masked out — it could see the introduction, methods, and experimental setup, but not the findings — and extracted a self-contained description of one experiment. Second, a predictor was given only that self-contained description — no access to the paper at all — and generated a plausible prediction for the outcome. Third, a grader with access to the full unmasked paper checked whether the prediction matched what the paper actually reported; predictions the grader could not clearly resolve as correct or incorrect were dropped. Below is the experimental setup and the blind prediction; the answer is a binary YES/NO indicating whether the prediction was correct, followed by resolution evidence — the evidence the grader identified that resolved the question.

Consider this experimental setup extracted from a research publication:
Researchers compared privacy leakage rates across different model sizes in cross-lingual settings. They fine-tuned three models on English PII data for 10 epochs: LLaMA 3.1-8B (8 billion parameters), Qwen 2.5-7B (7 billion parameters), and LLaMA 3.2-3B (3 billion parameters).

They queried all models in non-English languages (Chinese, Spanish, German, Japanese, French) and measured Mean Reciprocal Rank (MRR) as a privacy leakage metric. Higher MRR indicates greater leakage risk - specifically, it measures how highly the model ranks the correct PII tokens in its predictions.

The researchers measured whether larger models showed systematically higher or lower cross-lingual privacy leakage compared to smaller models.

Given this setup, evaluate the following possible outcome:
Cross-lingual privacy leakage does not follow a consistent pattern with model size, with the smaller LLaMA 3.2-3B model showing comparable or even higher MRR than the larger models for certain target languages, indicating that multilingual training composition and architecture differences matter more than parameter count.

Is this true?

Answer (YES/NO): YES